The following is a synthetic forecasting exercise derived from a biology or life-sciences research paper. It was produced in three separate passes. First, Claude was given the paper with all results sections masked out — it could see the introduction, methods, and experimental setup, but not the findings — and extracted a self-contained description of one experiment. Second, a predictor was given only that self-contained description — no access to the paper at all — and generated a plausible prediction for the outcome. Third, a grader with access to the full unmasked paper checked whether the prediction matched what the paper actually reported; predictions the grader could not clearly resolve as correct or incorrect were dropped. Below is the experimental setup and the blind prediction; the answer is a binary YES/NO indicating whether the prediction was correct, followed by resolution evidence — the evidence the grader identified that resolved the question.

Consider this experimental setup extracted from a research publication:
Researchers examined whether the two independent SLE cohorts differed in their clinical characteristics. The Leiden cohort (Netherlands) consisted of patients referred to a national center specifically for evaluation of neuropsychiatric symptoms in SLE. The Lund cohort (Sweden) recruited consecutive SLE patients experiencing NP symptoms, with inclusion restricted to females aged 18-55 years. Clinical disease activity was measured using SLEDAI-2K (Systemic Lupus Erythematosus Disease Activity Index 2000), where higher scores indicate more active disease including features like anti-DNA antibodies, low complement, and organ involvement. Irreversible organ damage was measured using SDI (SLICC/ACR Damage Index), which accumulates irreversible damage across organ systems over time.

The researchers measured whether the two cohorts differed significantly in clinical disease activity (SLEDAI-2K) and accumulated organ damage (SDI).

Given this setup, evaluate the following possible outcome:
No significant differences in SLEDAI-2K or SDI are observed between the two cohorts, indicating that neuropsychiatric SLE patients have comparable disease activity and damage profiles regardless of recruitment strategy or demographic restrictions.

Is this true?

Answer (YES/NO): NO